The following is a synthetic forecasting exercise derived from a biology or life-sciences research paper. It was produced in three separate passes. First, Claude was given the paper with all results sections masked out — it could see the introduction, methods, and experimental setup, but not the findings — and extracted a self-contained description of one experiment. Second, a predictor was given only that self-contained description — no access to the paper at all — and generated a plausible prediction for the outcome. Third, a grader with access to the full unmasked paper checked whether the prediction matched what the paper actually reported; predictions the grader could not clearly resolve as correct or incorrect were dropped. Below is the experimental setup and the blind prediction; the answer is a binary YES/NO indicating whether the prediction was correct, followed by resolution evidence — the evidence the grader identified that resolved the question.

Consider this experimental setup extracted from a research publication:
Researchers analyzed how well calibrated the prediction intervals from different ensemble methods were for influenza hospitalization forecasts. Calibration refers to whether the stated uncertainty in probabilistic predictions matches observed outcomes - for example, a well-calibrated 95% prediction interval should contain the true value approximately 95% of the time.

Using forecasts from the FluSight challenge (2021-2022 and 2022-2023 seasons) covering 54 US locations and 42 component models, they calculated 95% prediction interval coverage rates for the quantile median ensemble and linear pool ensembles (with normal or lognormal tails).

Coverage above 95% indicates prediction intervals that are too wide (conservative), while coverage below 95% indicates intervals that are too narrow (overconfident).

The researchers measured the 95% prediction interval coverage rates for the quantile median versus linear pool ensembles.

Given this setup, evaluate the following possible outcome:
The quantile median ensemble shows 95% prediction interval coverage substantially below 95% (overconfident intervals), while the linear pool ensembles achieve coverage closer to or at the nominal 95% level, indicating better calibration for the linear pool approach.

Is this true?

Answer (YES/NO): NO